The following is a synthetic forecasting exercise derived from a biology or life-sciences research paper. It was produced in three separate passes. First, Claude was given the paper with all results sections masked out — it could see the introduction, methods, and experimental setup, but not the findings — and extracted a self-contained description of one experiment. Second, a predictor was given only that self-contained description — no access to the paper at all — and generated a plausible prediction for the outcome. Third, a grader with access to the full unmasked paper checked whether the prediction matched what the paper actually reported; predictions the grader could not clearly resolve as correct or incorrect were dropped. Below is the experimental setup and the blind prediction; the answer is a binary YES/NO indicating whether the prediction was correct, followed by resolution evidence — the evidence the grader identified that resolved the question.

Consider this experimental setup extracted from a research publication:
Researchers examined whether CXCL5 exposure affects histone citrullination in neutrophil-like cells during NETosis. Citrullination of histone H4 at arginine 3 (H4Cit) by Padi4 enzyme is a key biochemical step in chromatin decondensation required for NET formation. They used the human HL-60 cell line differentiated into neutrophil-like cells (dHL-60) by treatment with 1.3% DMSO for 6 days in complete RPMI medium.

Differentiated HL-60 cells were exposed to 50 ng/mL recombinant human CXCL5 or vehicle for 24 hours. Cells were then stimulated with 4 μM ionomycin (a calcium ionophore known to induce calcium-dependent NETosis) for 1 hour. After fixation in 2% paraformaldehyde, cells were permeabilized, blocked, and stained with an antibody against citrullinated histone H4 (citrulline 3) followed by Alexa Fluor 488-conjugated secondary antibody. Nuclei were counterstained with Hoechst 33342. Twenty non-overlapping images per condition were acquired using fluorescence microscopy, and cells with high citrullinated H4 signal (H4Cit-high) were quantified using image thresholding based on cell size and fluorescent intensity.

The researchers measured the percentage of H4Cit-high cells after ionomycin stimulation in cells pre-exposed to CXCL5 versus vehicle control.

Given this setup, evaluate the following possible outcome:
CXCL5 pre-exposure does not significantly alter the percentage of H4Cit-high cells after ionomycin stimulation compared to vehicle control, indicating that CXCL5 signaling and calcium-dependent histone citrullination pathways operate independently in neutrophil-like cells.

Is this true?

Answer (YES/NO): NO